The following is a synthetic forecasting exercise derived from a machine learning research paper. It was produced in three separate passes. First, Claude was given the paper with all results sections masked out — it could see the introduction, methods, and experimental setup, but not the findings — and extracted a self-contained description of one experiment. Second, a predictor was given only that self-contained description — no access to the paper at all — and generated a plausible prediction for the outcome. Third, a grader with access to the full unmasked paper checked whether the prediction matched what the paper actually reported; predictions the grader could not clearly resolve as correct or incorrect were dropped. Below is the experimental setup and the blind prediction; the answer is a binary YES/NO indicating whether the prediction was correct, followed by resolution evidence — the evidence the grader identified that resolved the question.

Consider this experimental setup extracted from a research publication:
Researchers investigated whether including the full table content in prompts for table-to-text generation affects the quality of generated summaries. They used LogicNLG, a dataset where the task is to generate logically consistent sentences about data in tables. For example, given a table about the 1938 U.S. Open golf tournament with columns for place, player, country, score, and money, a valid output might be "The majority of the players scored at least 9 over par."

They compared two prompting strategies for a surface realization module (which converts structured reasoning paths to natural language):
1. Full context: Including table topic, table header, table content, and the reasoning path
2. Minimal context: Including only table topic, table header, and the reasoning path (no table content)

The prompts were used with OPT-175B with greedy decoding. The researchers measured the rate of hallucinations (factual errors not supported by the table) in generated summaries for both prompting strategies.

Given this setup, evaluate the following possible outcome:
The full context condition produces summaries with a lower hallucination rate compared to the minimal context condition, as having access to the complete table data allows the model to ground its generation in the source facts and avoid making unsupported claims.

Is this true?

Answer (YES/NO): NO